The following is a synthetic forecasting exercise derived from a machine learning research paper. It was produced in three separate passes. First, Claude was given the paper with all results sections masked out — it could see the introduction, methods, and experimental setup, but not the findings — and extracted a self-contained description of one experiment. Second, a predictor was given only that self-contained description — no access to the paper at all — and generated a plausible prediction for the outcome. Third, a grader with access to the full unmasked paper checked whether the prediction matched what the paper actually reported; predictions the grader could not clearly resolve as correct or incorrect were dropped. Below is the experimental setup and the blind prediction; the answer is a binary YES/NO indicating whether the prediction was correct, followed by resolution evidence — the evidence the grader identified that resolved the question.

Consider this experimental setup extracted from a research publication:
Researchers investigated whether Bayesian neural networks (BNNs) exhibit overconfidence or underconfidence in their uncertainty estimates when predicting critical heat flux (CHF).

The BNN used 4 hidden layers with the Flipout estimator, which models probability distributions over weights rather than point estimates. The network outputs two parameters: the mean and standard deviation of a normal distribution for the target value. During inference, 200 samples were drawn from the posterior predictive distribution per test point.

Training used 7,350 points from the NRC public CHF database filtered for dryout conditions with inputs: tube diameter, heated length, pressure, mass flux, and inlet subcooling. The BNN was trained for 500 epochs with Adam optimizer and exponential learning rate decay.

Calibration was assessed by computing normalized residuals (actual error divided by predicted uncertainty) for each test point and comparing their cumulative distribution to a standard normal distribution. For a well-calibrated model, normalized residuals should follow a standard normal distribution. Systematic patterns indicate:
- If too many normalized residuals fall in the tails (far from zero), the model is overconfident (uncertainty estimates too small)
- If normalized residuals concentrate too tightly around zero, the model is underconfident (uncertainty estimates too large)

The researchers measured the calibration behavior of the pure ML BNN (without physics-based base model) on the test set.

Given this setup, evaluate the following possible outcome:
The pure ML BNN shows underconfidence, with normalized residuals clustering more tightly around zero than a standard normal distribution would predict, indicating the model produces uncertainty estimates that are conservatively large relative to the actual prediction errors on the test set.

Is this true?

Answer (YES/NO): NO